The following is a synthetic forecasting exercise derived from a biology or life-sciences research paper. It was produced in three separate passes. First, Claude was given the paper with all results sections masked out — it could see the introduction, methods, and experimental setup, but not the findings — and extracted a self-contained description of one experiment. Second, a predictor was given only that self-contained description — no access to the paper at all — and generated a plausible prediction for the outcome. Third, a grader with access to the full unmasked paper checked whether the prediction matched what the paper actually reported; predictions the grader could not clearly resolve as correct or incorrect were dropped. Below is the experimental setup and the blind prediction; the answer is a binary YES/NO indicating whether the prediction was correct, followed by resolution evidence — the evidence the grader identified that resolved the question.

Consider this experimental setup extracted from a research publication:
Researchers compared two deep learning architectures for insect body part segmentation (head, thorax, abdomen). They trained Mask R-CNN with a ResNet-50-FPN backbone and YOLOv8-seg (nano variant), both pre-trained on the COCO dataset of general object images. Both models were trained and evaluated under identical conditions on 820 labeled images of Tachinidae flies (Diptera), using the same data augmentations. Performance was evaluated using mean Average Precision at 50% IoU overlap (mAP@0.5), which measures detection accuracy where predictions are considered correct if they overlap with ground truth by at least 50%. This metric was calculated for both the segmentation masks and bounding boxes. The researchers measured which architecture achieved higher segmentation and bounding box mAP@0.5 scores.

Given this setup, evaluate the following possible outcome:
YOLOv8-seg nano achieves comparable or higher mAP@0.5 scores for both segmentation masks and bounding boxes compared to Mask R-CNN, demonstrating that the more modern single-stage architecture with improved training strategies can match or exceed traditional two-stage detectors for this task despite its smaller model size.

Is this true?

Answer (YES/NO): YES